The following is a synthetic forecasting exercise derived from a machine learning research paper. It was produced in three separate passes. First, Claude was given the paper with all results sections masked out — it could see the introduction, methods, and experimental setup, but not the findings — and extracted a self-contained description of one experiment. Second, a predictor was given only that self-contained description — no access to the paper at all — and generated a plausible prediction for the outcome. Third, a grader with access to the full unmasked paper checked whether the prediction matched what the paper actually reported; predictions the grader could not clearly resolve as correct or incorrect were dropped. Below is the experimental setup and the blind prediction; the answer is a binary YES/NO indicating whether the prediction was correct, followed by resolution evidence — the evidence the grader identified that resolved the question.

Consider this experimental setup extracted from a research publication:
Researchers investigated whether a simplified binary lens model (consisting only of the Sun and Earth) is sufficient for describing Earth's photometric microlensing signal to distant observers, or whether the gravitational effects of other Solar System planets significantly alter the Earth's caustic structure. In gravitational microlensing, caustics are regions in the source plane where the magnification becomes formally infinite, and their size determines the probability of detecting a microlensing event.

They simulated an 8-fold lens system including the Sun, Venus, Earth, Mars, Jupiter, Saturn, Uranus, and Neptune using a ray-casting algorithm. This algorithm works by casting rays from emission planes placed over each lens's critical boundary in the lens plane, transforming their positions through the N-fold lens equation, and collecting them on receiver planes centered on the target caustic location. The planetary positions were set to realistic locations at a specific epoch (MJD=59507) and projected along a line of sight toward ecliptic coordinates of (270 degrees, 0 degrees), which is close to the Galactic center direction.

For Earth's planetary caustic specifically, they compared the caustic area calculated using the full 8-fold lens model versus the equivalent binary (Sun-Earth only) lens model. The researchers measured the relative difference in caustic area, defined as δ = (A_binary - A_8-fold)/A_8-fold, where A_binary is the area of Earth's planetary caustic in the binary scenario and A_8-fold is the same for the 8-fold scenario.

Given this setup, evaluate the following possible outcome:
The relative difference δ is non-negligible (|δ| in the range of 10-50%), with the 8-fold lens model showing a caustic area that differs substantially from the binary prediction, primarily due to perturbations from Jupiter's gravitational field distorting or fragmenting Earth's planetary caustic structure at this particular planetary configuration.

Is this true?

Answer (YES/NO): NO